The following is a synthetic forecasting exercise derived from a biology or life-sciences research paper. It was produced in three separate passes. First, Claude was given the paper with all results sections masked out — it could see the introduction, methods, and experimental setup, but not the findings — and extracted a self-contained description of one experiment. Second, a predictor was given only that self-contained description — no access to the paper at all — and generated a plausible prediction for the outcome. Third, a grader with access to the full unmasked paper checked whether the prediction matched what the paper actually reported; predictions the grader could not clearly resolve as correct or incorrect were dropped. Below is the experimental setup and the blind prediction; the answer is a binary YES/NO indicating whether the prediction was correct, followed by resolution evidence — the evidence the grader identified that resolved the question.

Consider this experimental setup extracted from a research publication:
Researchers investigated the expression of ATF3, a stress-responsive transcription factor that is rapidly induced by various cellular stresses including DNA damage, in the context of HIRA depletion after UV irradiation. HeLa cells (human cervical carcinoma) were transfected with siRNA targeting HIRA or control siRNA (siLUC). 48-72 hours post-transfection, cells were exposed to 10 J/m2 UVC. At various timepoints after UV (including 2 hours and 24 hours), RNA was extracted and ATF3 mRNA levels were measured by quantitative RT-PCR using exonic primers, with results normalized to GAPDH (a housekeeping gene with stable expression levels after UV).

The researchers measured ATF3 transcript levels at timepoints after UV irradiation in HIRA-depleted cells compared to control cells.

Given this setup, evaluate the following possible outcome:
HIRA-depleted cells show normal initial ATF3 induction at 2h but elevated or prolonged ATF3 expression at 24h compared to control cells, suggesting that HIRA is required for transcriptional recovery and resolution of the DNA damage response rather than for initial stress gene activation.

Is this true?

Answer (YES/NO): YES